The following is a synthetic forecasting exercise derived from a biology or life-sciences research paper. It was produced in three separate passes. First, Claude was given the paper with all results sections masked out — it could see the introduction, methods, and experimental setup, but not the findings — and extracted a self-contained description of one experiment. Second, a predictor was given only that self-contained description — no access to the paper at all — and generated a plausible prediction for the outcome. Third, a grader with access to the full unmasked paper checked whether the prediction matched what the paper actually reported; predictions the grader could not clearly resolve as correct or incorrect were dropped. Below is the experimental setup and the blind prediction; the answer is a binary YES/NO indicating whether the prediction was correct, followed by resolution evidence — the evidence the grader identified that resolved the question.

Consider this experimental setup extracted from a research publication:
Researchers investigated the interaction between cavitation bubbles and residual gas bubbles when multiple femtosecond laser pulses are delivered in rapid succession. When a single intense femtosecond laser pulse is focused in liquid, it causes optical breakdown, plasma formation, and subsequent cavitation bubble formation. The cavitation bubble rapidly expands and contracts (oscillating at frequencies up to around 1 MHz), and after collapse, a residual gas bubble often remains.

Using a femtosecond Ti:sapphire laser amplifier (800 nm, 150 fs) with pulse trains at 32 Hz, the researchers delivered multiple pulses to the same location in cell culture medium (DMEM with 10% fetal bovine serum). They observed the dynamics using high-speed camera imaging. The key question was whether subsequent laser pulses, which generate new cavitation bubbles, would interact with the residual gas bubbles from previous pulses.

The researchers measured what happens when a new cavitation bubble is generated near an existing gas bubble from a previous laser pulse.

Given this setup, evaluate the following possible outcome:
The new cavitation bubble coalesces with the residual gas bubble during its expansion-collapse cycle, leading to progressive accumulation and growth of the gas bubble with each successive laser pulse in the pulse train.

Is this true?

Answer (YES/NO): NO